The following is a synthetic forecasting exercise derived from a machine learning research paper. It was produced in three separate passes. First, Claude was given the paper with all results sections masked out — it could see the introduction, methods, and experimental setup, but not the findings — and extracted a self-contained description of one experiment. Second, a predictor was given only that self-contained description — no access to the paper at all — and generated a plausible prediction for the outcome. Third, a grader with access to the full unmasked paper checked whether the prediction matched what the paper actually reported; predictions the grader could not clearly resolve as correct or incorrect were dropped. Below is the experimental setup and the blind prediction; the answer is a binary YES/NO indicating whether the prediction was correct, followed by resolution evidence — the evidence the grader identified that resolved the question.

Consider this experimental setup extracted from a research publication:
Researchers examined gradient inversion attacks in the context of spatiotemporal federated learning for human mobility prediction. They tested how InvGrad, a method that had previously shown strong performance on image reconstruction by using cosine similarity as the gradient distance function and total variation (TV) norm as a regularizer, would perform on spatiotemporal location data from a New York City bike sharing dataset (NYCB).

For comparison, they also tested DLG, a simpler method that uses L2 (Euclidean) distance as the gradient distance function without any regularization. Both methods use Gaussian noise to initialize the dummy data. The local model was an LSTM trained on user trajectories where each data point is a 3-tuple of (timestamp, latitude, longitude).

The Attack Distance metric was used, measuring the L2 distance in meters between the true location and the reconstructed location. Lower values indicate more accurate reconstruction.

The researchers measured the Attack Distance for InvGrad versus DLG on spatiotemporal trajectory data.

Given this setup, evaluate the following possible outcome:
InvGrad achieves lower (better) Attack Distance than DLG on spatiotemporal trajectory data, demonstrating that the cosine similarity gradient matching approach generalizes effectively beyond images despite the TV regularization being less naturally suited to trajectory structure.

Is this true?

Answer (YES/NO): NO